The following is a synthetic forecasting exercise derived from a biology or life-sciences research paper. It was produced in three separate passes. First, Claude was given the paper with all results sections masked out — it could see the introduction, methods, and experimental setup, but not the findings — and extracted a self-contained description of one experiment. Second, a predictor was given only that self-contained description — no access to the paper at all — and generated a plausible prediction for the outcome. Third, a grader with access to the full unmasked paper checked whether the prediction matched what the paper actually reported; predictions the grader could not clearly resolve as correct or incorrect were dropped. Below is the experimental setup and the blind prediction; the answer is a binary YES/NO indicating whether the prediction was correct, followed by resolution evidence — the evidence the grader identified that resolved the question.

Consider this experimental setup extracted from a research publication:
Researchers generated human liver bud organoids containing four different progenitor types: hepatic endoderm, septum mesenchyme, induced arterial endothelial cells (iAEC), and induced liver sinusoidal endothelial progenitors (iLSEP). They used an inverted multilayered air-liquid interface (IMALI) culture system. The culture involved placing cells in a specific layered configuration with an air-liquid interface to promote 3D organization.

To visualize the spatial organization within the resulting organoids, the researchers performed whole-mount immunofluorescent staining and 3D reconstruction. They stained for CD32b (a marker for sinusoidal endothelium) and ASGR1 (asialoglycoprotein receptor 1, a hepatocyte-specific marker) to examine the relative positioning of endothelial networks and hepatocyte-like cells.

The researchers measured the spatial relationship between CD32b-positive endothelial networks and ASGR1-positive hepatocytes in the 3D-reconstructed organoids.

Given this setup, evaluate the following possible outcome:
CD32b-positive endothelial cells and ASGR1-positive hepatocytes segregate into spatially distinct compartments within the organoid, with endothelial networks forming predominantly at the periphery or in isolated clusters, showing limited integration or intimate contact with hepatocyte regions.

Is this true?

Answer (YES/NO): NO